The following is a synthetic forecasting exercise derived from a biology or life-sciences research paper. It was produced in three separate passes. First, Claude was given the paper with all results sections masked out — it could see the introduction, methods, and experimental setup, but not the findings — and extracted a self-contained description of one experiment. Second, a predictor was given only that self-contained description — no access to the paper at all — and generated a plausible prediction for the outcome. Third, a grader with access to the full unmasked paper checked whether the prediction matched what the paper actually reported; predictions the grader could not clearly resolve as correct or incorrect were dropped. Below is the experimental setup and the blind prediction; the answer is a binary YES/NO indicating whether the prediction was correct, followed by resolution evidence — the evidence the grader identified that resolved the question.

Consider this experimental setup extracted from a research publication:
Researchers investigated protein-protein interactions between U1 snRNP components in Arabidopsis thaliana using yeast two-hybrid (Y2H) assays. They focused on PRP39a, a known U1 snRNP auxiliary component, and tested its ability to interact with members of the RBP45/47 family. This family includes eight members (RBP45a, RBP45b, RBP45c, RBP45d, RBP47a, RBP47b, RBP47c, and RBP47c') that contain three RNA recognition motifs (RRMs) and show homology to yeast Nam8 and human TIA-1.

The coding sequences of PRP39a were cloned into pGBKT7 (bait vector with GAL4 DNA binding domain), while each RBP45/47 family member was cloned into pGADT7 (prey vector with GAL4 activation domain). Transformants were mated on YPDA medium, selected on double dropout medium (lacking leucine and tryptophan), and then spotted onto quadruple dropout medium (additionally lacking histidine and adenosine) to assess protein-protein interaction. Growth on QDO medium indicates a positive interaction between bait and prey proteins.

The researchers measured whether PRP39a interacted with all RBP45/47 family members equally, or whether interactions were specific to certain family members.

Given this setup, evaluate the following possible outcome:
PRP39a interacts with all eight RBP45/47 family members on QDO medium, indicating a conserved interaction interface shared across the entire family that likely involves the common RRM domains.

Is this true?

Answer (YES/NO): NO